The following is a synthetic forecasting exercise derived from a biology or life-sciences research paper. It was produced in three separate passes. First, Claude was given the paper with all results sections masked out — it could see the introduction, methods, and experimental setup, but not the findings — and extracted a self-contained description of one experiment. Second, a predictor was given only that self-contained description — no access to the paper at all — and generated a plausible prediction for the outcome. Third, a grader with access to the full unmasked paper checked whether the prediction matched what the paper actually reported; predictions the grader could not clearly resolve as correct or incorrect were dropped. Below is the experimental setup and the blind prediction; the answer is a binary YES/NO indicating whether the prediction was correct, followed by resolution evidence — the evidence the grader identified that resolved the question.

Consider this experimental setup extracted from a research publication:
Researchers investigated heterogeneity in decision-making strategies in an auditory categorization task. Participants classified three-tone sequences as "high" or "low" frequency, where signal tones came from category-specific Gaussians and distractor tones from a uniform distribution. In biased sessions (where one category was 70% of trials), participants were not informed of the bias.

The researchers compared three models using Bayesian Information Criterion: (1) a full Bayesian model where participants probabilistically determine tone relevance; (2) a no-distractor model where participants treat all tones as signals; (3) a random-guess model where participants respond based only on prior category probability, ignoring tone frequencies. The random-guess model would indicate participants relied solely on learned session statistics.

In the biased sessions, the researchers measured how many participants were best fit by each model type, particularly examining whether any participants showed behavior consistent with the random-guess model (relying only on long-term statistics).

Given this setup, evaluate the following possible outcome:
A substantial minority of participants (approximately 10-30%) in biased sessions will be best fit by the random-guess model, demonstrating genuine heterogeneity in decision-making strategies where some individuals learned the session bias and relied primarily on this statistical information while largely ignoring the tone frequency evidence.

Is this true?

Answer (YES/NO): NO